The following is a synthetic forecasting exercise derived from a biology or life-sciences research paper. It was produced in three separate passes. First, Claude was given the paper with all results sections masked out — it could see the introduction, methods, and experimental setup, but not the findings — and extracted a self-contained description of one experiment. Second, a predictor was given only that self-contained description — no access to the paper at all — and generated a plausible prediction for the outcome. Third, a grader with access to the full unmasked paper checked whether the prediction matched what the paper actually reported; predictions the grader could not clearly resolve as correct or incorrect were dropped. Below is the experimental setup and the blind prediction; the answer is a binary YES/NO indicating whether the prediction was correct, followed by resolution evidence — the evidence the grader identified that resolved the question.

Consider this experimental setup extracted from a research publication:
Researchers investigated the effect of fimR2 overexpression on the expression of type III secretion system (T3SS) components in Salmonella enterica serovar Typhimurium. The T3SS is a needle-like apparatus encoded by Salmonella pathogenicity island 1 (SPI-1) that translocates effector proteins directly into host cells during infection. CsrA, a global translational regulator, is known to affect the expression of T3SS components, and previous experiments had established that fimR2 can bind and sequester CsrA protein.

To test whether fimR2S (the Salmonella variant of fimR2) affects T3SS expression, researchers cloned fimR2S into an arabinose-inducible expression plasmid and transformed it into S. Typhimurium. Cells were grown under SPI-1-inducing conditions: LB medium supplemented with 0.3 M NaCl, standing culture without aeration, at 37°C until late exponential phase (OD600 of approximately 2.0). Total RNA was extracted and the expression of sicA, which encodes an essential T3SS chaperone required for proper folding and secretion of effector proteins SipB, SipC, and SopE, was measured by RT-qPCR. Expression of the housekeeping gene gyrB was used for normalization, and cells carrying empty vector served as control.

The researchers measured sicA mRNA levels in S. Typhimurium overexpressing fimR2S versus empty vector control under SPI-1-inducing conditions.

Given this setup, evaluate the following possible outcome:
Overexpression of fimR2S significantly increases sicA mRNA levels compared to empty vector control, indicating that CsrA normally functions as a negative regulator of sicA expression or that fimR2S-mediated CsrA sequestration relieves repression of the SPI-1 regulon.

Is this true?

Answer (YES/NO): YES